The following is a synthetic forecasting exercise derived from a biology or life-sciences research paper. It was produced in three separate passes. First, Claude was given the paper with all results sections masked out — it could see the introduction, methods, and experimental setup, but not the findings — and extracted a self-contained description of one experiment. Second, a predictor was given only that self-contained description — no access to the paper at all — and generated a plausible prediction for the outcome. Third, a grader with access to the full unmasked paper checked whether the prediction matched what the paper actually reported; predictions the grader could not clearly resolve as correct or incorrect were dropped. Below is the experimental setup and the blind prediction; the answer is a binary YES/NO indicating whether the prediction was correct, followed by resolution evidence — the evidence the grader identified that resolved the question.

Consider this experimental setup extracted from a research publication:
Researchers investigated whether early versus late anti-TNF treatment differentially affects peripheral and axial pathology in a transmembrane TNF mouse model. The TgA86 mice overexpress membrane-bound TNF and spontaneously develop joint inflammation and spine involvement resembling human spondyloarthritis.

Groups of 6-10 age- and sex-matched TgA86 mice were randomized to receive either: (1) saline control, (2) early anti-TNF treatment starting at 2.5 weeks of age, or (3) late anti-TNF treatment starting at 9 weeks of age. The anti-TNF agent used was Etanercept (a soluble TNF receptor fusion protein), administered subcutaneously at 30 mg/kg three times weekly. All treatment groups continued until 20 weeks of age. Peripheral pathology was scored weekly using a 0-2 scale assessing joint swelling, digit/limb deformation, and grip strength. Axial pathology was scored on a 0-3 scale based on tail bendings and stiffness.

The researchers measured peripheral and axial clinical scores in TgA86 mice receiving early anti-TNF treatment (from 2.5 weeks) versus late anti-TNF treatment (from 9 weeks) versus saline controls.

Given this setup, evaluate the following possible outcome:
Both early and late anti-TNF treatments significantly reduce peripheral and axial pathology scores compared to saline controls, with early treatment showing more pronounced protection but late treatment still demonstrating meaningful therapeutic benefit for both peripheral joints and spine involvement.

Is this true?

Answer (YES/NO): NO